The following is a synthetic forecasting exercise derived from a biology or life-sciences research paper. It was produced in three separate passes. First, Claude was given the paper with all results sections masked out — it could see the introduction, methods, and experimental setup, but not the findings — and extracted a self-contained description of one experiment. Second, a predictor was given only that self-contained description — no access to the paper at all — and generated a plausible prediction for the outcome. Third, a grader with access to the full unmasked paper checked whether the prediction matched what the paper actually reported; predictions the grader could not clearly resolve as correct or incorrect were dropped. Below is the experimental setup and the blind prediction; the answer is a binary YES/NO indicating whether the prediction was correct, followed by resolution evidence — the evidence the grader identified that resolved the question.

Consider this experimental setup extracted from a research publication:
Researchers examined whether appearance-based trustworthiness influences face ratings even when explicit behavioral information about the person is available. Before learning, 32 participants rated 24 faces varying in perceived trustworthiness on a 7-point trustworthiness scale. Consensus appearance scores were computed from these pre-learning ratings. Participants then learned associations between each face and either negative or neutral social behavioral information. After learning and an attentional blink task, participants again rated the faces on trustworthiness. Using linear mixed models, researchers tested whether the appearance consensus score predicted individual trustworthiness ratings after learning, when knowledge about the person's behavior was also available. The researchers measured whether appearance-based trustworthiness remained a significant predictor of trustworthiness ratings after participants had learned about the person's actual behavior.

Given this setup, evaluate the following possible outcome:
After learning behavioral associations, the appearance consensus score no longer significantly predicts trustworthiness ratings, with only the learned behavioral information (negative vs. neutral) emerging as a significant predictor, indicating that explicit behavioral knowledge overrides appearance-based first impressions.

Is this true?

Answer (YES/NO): NO